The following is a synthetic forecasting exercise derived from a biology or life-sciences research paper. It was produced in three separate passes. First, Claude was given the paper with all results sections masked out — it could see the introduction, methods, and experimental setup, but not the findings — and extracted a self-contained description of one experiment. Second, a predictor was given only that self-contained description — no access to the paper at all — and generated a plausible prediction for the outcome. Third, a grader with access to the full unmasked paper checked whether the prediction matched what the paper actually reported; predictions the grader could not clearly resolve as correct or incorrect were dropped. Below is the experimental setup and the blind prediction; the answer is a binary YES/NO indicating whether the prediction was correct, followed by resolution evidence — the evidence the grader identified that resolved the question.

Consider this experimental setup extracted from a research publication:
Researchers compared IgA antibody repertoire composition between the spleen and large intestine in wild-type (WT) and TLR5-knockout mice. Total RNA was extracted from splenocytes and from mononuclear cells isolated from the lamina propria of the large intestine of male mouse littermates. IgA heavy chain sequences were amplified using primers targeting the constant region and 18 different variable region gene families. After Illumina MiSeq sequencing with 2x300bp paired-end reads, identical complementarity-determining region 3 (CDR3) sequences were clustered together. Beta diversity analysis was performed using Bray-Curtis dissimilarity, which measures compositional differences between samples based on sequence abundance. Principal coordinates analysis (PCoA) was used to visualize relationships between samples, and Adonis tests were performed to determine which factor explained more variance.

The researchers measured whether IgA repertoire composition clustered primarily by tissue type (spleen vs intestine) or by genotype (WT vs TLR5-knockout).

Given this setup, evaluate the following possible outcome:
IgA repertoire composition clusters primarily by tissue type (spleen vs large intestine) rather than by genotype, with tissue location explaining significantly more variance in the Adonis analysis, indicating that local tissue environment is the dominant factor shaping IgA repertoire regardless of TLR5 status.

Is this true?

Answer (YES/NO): NO